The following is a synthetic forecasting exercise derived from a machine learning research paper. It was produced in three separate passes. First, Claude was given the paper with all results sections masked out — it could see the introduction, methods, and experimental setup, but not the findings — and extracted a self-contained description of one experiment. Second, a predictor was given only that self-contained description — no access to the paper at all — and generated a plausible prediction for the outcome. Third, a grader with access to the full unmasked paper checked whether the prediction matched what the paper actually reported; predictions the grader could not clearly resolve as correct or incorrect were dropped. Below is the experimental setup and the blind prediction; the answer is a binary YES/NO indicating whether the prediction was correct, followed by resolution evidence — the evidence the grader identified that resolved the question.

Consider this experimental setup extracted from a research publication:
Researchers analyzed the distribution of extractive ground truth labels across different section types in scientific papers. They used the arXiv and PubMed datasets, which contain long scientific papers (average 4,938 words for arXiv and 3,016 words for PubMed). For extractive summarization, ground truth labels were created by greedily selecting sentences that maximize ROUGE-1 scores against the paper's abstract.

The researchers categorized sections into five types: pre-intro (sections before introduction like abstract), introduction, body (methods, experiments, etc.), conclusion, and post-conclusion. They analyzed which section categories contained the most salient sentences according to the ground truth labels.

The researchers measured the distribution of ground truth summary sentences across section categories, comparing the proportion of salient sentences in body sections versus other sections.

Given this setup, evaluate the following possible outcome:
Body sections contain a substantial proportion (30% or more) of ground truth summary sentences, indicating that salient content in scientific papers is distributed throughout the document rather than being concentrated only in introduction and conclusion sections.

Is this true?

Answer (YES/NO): NO